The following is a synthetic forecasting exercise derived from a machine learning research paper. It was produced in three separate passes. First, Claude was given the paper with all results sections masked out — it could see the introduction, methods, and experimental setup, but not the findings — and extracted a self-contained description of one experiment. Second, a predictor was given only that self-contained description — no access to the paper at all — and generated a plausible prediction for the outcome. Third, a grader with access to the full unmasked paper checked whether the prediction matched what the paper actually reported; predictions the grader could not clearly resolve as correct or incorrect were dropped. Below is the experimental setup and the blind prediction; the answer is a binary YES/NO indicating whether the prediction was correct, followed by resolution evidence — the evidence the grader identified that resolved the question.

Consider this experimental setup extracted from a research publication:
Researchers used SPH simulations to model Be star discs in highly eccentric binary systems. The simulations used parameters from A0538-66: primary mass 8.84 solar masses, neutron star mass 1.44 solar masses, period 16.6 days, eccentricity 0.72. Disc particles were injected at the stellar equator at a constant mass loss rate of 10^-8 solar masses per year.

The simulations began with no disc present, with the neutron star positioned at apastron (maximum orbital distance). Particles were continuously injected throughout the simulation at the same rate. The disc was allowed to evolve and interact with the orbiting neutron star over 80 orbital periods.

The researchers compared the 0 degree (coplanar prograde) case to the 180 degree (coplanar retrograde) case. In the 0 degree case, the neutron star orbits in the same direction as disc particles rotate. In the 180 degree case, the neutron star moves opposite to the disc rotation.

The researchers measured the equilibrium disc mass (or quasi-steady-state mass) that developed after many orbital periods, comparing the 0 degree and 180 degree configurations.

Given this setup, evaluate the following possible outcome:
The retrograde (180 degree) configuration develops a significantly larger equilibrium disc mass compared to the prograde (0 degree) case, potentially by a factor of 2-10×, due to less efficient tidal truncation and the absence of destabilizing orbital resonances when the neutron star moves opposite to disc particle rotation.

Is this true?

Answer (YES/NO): NO